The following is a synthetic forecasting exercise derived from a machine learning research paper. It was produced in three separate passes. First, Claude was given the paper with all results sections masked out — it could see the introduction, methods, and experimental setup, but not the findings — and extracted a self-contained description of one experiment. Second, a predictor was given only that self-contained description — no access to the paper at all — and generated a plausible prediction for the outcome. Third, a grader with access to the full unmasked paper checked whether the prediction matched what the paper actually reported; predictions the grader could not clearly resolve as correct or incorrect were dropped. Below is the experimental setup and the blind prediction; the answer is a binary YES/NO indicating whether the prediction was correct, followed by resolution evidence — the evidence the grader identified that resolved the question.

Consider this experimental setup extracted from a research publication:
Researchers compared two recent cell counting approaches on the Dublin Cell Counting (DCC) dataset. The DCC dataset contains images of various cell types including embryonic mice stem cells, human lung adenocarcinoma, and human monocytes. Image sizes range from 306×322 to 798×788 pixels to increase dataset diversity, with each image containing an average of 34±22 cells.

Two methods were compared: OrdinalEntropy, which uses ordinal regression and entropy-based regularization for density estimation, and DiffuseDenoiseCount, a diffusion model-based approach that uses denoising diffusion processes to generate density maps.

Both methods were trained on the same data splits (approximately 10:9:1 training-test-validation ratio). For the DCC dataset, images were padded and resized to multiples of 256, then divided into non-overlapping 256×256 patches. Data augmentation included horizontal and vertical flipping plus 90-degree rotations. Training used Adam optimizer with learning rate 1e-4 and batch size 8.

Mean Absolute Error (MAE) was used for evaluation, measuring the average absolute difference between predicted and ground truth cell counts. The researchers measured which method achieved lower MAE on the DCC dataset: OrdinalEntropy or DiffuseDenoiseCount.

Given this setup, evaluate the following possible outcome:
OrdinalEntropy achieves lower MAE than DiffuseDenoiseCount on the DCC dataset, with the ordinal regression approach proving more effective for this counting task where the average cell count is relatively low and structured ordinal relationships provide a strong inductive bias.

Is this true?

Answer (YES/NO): NO